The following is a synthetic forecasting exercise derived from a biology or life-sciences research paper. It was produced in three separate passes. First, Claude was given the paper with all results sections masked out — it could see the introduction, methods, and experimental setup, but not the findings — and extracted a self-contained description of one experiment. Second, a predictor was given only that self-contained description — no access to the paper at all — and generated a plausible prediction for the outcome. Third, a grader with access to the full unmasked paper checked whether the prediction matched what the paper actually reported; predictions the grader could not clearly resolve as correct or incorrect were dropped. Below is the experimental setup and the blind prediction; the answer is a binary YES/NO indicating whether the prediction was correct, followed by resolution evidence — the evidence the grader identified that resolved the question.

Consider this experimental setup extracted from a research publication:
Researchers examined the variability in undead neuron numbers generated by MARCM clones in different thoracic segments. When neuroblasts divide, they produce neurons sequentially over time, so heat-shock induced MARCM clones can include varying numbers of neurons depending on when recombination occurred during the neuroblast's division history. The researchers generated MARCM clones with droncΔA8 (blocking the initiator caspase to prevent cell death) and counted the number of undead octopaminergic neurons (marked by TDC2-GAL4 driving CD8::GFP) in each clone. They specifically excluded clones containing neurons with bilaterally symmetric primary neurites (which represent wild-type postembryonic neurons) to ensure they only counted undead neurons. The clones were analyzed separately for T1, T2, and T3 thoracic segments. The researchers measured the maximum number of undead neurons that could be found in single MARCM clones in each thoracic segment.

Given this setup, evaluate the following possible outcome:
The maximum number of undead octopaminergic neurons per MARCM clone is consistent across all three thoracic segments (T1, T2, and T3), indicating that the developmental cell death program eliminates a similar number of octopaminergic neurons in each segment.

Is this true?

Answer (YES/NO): NO